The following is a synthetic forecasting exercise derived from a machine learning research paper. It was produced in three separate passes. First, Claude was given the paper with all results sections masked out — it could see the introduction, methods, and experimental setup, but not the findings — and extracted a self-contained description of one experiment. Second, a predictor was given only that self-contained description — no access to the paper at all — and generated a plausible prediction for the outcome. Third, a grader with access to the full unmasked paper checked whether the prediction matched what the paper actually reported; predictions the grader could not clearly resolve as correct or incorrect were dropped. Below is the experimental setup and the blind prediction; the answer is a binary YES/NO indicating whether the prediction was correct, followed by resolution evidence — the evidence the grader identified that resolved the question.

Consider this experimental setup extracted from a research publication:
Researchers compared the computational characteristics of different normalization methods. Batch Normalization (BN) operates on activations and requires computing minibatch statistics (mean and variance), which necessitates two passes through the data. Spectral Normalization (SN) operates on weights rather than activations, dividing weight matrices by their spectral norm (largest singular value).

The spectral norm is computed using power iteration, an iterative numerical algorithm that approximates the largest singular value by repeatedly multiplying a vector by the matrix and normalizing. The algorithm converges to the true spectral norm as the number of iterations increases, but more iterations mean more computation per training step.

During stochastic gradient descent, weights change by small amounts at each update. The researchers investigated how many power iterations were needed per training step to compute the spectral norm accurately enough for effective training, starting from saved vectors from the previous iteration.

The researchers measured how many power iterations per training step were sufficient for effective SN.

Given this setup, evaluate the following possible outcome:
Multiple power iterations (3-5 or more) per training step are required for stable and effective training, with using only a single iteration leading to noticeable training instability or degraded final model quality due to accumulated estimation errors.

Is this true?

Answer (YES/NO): NO